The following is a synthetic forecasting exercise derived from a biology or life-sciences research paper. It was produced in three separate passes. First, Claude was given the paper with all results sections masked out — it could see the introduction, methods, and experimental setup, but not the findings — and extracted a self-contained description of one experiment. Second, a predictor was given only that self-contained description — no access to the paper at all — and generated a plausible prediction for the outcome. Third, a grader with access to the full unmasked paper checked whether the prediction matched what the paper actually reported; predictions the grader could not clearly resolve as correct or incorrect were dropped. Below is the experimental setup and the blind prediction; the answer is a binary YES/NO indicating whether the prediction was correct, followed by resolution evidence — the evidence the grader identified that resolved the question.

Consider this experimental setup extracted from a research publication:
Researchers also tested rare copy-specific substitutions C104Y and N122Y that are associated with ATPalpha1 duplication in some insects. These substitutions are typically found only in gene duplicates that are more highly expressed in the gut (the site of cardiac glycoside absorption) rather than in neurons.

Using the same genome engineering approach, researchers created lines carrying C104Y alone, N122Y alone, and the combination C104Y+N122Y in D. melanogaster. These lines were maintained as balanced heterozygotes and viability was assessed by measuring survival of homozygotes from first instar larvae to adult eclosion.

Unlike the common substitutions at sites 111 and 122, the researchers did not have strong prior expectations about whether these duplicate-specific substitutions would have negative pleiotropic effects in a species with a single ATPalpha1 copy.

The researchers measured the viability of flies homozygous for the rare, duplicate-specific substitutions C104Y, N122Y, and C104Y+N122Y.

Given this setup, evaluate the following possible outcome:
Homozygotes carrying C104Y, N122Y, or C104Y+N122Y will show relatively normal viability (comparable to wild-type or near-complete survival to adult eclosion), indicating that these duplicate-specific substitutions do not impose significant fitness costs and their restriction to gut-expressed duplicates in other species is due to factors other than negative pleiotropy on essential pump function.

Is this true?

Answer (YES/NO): NO